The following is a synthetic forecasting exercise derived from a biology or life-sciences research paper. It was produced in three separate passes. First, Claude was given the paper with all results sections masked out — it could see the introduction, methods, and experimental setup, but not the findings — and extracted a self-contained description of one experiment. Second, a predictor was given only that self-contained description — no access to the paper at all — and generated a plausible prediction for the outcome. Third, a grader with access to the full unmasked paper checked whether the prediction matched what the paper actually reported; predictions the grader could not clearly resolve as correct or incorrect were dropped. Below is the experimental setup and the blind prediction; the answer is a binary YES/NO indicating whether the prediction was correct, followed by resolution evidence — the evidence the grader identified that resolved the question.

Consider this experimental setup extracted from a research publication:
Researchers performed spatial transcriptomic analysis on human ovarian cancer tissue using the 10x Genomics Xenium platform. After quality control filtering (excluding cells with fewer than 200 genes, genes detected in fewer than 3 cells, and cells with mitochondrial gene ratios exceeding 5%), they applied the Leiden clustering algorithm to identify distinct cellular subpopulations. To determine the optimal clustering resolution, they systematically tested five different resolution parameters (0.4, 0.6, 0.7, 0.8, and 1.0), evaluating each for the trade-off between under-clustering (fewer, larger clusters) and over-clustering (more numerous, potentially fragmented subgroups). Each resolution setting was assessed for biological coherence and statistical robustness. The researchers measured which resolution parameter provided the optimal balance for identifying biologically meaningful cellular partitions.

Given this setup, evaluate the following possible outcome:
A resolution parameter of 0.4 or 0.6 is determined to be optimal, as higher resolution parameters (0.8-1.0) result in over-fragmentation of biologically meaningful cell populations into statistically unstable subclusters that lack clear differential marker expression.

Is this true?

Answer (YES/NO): NO